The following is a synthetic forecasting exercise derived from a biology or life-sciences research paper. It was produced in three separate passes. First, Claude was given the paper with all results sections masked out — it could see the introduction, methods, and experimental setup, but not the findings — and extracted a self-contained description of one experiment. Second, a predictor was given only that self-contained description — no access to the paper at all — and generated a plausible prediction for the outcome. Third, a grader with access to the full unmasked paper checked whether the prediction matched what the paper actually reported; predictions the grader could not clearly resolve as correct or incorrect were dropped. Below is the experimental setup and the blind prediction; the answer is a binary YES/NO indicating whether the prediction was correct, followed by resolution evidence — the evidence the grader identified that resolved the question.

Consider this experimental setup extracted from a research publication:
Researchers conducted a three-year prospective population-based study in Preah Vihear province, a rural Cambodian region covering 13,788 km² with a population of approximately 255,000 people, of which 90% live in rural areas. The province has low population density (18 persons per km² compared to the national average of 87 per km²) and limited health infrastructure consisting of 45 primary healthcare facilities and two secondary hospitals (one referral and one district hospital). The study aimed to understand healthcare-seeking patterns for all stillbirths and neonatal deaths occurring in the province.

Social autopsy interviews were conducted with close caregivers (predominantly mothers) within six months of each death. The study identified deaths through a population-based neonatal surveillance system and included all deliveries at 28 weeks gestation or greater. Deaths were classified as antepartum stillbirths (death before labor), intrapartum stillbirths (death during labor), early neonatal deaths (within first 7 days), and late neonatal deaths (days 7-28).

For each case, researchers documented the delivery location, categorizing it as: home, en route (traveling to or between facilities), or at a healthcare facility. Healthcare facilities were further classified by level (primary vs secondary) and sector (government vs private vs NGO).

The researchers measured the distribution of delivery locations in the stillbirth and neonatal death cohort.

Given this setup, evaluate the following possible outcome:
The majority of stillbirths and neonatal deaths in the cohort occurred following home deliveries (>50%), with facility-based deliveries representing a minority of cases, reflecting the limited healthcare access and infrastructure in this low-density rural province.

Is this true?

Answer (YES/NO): NO